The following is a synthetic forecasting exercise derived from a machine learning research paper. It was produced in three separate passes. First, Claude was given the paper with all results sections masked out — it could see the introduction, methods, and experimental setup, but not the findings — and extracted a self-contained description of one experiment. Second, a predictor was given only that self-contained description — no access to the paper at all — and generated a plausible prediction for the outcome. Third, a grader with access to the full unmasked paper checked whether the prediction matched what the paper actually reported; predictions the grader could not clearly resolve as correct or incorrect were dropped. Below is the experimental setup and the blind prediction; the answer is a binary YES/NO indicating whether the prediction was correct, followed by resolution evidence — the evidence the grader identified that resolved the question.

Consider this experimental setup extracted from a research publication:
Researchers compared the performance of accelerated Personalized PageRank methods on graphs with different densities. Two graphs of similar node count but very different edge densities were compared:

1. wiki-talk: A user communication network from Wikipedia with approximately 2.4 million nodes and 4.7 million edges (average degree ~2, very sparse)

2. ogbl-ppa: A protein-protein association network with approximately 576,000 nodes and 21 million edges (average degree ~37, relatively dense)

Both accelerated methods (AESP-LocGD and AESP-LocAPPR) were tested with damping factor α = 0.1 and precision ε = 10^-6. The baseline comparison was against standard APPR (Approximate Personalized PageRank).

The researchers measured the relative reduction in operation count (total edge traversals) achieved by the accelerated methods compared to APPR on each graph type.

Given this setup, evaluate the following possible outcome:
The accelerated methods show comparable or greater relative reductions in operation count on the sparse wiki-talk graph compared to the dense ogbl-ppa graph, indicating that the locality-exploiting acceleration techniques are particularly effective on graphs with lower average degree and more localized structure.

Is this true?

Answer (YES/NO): YES